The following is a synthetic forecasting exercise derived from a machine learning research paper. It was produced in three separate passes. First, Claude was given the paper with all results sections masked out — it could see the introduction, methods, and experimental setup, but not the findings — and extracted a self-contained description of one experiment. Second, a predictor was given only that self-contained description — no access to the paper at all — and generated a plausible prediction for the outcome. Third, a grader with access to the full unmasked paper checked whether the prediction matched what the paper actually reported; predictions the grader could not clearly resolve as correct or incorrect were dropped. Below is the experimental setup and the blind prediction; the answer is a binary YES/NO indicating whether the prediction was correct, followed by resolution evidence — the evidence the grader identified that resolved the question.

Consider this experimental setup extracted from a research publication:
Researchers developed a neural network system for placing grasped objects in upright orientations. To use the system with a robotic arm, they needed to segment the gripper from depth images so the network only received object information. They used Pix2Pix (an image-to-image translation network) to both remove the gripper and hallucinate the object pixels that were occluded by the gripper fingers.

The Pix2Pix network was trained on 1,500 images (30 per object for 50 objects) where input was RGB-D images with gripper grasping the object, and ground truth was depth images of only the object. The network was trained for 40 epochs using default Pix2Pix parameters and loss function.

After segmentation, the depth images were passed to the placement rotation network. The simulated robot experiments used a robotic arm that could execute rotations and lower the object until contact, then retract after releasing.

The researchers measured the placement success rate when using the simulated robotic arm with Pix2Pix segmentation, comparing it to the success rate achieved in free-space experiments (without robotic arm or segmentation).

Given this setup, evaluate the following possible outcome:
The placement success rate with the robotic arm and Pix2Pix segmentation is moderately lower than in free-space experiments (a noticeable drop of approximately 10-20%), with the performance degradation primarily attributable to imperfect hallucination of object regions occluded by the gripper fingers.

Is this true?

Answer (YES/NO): NO